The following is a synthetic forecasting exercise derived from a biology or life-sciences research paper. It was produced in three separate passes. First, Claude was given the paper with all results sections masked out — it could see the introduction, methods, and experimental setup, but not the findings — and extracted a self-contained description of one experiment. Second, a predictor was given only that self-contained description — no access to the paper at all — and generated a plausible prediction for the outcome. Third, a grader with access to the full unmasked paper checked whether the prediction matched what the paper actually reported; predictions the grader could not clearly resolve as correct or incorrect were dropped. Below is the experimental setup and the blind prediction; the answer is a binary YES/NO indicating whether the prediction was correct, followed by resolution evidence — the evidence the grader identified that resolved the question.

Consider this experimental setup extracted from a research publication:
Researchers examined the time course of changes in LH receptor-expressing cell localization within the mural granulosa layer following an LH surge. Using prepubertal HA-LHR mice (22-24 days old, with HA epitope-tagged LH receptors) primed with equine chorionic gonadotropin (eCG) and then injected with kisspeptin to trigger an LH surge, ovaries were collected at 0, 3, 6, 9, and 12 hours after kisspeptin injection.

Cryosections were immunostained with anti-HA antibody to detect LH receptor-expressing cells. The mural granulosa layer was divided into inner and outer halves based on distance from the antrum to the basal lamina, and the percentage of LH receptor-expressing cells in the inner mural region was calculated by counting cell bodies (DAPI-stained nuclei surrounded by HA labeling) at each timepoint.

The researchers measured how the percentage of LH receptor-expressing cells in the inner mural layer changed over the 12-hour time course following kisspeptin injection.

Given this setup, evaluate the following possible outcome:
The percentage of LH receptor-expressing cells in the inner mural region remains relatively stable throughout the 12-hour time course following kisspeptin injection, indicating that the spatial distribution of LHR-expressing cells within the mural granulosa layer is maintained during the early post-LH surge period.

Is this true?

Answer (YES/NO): NO